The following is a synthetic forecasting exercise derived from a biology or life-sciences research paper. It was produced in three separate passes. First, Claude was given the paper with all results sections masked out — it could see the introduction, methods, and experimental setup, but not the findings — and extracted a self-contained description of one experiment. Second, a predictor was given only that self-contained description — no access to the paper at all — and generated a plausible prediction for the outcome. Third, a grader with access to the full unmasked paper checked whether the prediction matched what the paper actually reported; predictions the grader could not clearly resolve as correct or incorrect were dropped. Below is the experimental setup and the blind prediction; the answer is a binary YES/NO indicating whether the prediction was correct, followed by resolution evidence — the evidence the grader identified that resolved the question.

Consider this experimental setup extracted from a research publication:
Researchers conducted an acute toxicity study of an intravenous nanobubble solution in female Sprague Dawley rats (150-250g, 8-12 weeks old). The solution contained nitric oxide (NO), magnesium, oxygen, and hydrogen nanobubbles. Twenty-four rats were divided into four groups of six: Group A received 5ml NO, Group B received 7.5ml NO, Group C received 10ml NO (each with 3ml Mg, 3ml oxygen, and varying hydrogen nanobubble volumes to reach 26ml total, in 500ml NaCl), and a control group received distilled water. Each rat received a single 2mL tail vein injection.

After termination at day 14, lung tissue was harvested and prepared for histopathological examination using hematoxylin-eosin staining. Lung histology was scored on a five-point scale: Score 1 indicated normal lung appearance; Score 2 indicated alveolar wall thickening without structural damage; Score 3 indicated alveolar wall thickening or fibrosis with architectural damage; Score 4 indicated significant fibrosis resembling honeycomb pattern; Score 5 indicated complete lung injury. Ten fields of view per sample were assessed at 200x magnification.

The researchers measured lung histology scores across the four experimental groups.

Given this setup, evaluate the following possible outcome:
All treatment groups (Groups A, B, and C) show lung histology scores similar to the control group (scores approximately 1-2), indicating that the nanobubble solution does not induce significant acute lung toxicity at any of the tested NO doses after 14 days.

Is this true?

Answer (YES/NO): YES